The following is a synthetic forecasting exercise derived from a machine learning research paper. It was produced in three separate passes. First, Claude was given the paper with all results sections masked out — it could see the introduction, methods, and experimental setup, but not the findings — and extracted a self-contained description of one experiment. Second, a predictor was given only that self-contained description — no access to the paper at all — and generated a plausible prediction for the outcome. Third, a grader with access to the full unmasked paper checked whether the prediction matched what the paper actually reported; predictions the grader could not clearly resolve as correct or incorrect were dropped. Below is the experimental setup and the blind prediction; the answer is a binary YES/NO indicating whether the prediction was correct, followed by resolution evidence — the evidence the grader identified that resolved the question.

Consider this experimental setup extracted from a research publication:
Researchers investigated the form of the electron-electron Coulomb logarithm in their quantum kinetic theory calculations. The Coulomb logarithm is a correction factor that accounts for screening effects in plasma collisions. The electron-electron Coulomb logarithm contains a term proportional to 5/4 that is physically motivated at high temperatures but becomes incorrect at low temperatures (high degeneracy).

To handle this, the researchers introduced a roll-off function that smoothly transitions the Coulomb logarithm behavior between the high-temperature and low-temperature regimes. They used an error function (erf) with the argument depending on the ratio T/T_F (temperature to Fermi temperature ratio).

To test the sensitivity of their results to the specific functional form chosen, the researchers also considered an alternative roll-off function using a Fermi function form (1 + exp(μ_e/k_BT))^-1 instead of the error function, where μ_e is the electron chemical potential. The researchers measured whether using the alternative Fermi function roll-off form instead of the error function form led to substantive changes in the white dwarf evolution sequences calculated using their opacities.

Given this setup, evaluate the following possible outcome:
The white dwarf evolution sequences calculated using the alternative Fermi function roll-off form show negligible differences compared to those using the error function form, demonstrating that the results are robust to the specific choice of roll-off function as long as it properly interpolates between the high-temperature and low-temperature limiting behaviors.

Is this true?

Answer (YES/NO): YES